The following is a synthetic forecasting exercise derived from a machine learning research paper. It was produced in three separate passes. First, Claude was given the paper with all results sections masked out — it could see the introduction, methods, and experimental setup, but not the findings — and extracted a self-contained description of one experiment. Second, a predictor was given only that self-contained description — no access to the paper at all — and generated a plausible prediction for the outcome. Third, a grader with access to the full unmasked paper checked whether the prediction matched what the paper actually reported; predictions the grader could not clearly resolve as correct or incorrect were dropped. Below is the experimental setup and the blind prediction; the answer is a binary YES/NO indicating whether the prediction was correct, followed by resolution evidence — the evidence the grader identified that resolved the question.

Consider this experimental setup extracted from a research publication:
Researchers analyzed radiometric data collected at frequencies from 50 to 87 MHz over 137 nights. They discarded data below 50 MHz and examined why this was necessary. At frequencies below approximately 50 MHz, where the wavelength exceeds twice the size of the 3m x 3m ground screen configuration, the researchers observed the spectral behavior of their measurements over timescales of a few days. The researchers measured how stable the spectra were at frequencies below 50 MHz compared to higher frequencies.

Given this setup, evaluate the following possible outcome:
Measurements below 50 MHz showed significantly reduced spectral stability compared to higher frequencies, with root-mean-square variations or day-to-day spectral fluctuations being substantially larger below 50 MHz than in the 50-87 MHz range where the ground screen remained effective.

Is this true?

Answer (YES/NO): YES